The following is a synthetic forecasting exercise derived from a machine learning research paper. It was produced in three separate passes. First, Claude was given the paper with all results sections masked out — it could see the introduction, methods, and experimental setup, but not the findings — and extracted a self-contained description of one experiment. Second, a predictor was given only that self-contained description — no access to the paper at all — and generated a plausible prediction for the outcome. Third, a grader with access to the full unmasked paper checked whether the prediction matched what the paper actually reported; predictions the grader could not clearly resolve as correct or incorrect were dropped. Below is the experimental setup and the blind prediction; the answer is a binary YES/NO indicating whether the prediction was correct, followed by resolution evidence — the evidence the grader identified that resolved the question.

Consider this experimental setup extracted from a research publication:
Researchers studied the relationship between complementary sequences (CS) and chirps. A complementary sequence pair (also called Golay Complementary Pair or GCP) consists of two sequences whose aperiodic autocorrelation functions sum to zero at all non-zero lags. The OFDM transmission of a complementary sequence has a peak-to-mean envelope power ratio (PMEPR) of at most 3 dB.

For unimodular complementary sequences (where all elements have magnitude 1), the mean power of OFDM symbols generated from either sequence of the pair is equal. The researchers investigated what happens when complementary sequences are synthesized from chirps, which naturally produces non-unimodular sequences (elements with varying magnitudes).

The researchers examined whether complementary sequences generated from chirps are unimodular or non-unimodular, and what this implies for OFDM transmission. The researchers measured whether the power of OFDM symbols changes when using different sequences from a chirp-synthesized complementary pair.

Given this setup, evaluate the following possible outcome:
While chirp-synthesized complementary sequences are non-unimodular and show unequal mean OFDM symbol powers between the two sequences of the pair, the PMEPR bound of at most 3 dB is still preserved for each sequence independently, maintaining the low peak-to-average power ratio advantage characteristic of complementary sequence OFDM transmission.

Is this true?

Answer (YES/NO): NO